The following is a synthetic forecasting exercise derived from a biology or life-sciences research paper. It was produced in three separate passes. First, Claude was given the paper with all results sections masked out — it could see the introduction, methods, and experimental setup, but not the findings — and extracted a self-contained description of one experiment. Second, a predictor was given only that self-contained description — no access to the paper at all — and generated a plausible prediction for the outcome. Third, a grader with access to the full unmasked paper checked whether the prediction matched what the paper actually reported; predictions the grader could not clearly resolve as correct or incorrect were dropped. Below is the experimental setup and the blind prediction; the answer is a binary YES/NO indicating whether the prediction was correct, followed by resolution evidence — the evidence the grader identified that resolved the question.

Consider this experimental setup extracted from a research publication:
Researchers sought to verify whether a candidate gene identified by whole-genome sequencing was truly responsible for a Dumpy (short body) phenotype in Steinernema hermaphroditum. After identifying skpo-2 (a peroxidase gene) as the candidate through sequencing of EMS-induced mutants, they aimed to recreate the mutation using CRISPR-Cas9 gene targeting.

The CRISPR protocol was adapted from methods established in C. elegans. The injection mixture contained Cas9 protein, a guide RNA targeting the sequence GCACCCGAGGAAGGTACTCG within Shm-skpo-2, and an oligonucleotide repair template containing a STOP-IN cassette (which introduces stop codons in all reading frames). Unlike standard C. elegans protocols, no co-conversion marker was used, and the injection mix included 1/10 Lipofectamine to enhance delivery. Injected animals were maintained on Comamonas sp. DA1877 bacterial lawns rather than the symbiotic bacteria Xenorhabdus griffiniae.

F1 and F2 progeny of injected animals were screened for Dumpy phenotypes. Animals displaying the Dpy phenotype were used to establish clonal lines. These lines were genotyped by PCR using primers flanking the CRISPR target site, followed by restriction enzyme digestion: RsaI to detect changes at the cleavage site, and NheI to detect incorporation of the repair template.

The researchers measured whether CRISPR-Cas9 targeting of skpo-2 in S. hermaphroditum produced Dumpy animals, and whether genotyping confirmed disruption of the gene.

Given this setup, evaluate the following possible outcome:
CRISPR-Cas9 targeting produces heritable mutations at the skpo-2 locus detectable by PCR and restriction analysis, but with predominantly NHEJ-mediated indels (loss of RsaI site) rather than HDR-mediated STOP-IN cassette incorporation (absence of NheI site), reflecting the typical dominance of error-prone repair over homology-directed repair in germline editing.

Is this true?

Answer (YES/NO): NO